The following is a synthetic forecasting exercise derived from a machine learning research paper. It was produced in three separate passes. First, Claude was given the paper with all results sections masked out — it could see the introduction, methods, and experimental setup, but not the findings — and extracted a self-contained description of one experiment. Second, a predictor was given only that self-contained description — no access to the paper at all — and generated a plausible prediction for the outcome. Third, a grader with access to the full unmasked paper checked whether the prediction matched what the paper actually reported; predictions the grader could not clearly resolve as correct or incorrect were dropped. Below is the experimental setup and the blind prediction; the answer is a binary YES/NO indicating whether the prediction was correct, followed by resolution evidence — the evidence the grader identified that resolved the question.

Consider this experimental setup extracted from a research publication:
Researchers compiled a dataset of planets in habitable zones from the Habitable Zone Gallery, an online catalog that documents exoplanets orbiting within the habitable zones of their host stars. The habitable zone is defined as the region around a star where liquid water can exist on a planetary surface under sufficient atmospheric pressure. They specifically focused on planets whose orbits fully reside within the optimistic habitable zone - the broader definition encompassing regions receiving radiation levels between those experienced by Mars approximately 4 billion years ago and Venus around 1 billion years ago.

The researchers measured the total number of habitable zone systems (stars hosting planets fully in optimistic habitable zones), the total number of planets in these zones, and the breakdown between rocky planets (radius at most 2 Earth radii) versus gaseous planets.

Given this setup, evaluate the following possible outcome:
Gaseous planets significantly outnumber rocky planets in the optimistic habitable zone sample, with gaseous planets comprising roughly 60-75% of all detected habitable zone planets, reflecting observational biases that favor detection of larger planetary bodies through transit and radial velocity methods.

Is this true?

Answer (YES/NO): NO